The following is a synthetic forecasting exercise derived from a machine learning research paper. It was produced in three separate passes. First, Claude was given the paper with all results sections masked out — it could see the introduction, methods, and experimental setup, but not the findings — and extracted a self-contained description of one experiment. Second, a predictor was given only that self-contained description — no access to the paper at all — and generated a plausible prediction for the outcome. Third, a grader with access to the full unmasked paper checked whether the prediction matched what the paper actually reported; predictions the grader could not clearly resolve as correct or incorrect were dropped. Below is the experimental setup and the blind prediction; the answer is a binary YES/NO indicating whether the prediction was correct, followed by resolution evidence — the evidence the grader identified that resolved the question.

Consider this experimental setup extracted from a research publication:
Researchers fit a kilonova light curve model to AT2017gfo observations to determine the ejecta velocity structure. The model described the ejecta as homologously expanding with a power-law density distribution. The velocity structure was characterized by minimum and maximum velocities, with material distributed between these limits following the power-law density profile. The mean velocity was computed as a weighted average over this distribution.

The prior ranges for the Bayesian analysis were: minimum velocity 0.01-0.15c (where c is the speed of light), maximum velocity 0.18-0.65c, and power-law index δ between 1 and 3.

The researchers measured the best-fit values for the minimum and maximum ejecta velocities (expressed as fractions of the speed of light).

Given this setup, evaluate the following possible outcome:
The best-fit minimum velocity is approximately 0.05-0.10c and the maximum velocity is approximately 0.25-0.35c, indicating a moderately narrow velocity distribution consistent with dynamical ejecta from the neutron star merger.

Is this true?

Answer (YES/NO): NO